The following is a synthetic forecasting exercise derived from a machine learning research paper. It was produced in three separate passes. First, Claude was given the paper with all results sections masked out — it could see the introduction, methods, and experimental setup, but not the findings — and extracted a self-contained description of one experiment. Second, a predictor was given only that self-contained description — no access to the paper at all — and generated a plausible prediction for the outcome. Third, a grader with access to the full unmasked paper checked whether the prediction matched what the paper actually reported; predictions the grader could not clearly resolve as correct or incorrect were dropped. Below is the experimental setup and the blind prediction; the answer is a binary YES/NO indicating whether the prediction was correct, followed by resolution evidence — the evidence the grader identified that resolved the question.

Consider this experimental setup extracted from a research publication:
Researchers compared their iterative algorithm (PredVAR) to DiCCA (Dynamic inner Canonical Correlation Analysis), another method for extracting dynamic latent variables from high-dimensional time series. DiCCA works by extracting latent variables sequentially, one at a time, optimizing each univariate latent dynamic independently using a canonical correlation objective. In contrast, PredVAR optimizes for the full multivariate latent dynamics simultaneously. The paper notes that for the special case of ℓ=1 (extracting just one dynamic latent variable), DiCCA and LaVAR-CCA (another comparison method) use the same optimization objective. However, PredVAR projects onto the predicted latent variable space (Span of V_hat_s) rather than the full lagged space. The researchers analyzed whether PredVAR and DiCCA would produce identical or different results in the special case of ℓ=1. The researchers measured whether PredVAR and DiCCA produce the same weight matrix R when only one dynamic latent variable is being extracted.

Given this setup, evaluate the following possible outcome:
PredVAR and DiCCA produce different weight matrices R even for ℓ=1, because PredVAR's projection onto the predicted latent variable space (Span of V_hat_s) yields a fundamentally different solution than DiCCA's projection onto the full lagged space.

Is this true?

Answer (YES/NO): YES